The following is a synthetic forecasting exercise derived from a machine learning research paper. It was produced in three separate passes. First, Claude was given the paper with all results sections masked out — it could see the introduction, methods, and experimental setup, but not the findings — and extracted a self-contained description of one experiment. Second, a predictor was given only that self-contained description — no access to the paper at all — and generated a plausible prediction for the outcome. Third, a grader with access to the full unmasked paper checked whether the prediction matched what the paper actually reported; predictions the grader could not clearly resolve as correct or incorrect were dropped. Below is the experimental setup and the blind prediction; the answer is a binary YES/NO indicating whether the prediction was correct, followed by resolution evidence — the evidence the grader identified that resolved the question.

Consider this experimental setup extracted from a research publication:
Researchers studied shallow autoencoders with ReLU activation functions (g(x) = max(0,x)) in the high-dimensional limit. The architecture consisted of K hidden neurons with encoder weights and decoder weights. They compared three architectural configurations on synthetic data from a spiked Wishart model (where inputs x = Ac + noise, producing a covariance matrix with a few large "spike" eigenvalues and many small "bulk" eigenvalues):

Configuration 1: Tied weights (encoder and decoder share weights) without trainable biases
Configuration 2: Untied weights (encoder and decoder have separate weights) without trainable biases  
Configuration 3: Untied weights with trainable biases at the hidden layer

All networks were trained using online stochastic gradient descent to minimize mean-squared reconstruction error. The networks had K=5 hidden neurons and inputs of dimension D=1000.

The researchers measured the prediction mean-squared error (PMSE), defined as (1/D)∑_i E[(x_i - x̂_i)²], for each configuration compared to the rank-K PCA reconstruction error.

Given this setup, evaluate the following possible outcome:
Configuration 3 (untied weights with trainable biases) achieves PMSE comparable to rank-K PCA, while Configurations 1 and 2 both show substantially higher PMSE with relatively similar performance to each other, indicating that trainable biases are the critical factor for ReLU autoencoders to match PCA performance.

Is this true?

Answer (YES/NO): YES